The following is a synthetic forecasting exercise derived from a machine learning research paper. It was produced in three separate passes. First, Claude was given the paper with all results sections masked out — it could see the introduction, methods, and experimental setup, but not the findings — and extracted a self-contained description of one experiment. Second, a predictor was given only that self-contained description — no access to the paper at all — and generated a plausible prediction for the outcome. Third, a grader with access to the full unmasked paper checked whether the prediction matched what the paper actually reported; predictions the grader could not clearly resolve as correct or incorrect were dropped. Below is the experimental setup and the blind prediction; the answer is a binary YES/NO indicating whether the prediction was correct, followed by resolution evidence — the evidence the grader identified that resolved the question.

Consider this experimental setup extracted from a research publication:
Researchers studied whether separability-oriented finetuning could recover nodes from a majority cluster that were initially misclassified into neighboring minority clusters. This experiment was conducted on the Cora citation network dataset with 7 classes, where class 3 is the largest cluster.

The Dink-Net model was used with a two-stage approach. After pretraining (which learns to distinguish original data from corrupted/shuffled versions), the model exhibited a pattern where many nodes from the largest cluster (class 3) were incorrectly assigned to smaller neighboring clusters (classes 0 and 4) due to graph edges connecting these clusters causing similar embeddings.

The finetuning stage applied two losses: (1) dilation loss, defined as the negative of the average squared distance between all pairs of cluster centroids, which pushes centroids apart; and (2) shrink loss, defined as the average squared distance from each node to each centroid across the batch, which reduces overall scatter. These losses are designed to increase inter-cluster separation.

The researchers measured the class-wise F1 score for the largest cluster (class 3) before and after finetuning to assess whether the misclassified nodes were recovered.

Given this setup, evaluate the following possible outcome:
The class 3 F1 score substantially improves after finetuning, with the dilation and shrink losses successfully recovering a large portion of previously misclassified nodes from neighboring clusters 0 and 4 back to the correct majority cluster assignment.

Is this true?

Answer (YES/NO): NO